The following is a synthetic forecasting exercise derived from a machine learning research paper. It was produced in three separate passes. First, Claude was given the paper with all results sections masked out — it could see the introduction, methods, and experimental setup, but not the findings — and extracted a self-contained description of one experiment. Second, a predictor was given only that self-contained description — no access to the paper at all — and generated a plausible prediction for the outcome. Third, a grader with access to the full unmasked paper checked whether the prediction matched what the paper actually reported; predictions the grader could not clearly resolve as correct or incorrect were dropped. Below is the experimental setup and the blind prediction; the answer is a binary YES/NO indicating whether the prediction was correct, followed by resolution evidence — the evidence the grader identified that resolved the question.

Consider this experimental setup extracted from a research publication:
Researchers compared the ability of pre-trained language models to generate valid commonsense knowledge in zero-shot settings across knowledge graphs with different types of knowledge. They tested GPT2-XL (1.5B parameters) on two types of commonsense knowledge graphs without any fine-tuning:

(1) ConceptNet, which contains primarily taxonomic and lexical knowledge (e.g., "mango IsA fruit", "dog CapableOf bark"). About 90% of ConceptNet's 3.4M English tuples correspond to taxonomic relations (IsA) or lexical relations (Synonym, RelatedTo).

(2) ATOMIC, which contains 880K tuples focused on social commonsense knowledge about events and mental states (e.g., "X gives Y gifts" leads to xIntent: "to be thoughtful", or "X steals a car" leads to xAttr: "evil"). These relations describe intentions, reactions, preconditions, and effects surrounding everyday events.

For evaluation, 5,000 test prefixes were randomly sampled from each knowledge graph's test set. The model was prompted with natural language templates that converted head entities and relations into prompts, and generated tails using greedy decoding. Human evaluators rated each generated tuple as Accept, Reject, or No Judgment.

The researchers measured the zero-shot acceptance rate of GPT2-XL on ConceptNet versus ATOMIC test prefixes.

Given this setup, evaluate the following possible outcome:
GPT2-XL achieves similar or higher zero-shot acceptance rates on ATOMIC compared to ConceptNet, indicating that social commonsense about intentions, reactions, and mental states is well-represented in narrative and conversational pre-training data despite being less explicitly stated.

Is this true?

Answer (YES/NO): NO